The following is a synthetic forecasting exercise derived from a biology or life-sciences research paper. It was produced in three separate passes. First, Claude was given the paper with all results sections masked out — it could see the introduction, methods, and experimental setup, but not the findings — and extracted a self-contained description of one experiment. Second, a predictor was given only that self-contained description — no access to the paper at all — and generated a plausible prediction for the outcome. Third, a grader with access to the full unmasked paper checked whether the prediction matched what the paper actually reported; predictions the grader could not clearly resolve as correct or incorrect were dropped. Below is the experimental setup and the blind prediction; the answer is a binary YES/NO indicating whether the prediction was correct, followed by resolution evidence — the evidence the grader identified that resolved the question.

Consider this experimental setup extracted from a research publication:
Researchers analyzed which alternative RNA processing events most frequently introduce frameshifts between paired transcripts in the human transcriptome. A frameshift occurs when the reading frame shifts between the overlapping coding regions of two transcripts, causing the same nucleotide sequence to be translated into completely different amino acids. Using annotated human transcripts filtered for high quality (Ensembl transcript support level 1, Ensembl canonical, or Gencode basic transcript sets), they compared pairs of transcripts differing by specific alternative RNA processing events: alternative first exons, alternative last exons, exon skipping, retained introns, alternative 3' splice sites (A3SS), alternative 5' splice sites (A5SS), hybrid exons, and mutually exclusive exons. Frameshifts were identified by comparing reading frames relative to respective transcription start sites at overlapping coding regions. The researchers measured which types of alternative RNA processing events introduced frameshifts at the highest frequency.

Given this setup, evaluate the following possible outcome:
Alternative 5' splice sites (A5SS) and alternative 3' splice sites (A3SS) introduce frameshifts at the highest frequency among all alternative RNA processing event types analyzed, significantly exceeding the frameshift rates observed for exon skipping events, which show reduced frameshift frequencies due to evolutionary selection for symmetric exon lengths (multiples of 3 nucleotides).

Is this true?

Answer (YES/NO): YES